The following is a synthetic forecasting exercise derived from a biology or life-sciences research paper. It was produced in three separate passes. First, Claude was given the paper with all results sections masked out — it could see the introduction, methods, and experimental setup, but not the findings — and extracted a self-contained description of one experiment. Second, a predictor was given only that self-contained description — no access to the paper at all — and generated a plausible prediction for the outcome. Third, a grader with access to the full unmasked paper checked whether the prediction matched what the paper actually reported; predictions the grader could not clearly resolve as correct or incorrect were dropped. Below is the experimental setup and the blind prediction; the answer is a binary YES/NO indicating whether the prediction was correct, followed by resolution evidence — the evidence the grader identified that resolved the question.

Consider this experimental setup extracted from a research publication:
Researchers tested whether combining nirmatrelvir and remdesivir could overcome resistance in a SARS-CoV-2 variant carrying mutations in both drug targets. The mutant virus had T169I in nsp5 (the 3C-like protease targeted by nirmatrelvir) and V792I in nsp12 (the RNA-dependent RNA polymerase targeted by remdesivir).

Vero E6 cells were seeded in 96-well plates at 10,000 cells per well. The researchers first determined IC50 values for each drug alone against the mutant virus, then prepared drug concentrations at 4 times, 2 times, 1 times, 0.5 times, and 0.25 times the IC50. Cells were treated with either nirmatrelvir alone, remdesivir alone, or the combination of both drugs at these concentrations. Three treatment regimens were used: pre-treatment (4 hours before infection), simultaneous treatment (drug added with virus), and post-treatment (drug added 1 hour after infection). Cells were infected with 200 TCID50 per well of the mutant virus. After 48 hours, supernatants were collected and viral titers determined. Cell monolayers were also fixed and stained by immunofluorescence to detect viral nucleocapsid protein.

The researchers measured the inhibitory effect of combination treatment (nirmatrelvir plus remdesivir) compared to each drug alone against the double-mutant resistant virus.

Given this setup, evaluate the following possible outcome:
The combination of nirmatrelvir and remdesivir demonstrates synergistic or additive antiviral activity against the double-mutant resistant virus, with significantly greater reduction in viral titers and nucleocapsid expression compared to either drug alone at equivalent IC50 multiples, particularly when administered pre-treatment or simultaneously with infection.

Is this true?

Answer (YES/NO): NO